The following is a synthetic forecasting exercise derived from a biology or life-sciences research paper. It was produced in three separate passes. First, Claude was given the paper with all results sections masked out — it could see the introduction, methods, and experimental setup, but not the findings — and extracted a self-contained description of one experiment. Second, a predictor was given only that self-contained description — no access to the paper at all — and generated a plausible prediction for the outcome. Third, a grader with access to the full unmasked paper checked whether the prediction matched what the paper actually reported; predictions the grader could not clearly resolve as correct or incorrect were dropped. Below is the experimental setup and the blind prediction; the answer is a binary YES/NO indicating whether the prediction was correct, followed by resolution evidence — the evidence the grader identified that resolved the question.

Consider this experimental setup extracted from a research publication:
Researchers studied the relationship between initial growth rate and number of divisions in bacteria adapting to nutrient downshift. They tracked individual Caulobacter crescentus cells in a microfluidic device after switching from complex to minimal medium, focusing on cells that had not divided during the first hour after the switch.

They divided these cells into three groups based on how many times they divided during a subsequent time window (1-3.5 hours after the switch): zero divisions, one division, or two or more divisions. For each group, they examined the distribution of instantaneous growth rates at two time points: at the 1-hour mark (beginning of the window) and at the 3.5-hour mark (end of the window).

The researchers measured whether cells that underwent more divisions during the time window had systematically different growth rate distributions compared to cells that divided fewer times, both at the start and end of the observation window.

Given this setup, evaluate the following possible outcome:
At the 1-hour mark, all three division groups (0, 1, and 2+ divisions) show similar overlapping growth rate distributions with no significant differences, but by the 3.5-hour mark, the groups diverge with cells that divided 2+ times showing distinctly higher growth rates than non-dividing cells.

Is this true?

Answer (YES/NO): NO